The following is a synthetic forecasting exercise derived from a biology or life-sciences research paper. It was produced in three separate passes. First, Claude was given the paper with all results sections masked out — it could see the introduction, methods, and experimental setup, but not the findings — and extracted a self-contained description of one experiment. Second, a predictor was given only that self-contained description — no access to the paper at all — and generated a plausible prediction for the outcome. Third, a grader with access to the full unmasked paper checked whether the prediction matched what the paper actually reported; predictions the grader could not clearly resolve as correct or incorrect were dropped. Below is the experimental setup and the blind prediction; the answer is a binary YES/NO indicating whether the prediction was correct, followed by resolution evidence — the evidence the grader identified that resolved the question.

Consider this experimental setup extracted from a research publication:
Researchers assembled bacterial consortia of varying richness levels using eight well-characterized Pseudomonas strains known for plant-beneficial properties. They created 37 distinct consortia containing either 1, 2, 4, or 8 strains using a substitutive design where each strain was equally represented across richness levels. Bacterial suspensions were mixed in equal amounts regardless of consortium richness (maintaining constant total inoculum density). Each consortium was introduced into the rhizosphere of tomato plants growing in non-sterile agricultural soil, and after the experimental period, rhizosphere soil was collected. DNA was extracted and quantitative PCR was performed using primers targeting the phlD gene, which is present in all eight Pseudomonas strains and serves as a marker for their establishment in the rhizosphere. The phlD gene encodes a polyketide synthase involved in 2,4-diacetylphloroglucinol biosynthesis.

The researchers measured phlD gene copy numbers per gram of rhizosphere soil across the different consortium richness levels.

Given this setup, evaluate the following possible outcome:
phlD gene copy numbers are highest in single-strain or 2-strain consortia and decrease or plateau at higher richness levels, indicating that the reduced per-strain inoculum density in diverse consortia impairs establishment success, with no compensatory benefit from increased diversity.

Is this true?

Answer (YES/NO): NO